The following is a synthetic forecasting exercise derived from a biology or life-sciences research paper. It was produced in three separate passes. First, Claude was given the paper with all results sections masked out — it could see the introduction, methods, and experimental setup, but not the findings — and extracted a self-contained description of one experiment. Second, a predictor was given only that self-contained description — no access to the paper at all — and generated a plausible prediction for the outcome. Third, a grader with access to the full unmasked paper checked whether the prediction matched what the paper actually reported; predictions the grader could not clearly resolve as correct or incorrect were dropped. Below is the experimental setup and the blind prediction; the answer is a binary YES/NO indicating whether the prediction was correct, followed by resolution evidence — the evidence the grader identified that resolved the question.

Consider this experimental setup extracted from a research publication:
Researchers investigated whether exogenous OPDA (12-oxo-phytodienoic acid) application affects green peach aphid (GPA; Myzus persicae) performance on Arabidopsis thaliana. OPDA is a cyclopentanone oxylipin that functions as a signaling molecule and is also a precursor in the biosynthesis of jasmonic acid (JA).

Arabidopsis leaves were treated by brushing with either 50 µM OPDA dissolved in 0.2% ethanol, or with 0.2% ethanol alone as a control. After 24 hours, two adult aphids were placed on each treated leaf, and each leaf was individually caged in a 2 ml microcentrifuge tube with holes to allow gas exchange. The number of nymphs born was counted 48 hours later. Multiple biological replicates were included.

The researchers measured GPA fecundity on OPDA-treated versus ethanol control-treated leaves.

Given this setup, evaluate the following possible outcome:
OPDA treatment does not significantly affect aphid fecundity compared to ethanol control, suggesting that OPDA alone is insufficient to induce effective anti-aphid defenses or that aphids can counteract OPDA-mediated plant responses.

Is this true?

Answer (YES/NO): NO